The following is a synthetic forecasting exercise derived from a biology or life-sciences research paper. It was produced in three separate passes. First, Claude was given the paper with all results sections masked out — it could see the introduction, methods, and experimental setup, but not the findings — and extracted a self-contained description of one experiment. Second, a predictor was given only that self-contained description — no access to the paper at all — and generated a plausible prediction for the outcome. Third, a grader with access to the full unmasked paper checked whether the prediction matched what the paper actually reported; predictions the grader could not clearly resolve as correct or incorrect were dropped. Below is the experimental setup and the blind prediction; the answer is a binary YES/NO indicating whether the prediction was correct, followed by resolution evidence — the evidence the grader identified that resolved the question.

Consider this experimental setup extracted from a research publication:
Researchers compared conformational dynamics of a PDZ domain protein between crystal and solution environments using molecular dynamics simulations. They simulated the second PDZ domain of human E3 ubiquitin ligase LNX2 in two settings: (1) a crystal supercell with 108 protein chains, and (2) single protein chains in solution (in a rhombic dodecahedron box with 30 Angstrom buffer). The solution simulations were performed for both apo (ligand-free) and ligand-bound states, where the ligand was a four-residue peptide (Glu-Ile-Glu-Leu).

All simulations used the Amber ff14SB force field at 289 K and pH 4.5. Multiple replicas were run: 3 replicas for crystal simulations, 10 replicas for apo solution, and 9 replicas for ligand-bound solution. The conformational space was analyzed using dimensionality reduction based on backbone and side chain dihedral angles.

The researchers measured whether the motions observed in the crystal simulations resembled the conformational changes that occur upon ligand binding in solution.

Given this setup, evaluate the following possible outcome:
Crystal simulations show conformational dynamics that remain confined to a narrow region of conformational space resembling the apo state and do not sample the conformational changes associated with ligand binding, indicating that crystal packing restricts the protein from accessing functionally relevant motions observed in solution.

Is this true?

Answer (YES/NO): NO